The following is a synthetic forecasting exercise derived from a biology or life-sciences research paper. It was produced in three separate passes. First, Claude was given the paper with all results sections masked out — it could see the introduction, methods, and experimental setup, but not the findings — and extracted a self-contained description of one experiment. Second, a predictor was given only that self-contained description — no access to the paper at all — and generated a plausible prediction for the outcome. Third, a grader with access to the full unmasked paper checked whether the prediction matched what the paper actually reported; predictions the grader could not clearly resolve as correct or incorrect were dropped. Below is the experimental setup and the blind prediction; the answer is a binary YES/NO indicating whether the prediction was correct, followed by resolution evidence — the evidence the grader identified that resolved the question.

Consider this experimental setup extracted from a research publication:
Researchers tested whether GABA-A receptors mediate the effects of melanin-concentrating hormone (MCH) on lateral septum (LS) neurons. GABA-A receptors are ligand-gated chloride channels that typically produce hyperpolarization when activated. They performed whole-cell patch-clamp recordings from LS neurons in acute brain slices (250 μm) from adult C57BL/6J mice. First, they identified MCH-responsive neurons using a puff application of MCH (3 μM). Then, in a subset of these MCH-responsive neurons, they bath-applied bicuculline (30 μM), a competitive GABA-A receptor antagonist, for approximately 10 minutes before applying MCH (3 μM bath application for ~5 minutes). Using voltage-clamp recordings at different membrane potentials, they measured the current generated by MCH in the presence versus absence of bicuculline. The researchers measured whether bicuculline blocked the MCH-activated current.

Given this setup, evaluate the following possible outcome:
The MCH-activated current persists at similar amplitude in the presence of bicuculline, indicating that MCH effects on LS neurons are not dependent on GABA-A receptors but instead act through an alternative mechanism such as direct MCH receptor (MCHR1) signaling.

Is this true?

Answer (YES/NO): NO